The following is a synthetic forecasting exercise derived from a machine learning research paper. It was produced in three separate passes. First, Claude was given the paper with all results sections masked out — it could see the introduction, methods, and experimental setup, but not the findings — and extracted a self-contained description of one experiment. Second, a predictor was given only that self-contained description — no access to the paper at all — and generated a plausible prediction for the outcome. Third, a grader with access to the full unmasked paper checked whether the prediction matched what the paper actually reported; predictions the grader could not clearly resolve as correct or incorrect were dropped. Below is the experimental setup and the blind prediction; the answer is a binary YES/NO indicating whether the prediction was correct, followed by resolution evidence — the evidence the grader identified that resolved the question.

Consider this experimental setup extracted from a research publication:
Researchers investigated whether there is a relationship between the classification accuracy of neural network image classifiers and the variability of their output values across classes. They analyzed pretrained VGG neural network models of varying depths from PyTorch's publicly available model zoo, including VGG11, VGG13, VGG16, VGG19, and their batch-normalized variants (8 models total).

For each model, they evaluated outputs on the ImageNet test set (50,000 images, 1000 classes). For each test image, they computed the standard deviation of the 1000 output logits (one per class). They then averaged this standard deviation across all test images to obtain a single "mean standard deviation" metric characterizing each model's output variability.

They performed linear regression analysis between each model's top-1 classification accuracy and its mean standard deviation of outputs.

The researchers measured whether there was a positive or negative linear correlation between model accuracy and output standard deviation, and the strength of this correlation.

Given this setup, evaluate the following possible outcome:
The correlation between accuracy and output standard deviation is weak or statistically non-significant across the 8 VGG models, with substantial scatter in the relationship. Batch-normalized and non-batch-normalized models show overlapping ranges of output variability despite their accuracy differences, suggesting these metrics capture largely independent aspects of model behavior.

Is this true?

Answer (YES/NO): NO